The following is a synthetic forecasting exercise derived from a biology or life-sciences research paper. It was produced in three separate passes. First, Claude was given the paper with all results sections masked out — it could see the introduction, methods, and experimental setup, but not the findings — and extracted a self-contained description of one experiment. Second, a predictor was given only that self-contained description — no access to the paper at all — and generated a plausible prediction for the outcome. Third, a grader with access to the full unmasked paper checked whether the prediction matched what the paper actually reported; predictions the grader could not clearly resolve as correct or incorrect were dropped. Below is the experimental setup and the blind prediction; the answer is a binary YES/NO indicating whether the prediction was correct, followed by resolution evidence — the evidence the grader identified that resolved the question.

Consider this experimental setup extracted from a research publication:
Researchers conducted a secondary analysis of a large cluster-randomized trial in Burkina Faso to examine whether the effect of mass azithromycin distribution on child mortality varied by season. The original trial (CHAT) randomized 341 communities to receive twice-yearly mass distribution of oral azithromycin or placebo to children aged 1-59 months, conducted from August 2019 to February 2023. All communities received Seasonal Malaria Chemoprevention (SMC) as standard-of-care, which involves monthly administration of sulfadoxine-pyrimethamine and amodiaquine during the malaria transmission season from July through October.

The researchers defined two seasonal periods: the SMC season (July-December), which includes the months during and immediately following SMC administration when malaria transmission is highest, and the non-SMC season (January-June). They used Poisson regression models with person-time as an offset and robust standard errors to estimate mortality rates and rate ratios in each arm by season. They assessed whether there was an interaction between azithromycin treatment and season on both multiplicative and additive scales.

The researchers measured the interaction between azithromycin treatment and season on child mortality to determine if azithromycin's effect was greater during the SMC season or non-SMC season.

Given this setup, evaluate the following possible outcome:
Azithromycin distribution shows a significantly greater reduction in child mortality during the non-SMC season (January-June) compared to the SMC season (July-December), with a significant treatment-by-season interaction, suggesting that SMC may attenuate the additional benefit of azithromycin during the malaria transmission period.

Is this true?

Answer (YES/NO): NO